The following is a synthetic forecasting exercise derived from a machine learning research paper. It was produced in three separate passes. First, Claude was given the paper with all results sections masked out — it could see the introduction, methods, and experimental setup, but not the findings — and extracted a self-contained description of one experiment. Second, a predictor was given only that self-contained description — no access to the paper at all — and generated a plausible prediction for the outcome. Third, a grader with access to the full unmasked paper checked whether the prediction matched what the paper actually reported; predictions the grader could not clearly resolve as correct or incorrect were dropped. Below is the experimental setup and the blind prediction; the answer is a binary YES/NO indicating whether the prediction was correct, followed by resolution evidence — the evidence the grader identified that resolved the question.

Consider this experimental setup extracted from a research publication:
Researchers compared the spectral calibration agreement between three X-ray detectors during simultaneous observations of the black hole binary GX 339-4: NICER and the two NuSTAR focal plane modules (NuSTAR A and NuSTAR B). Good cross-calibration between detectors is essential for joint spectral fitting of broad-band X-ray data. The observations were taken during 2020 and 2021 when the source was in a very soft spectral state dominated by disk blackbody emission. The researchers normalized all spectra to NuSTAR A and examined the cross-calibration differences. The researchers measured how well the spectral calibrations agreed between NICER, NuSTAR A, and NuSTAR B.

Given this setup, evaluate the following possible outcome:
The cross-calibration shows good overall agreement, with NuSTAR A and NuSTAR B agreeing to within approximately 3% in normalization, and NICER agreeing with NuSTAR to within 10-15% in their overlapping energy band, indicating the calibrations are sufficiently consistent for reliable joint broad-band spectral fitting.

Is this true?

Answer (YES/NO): NO